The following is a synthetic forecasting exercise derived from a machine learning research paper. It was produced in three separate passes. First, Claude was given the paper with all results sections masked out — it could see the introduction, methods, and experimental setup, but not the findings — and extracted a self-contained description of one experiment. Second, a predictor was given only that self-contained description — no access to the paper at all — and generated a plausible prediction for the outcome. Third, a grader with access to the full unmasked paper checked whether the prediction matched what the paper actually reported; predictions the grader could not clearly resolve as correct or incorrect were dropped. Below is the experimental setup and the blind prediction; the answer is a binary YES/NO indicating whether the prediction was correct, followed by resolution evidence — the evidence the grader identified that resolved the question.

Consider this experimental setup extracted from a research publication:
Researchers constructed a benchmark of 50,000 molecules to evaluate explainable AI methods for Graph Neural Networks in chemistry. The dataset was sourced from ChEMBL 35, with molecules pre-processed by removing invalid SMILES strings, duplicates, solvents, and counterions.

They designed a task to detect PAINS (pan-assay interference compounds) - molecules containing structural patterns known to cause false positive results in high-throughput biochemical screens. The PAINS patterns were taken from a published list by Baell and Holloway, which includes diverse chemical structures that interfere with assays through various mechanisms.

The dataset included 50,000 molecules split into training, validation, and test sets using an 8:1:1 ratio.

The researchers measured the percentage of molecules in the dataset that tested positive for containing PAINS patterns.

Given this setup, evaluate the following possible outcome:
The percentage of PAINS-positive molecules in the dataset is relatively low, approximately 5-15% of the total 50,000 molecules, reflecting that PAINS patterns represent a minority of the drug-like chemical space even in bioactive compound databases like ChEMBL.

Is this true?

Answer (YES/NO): NO